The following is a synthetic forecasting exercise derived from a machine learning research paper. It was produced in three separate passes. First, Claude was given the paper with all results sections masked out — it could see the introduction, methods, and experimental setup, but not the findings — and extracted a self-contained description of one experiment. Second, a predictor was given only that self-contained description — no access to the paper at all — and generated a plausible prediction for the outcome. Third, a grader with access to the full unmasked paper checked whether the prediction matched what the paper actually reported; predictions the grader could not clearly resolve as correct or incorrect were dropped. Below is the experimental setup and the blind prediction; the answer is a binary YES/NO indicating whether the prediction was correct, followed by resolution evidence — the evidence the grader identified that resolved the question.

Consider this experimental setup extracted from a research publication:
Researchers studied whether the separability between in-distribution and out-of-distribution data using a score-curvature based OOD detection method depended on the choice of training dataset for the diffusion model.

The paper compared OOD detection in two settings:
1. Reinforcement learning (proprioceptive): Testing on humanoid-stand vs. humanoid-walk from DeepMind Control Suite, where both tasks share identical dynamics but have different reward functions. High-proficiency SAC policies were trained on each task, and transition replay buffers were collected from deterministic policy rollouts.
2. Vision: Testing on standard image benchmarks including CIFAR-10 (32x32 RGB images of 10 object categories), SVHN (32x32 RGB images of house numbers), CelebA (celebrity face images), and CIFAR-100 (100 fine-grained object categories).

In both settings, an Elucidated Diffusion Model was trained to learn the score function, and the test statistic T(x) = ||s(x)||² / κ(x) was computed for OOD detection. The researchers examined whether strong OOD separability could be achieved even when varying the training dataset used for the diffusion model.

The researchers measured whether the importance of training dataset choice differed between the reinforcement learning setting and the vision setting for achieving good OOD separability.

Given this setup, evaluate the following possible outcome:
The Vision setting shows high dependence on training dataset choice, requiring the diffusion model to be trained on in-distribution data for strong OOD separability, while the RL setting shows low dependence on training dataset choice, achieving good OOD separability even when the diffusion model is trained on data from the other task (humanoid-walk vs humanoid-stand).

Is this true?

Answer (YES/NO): NO